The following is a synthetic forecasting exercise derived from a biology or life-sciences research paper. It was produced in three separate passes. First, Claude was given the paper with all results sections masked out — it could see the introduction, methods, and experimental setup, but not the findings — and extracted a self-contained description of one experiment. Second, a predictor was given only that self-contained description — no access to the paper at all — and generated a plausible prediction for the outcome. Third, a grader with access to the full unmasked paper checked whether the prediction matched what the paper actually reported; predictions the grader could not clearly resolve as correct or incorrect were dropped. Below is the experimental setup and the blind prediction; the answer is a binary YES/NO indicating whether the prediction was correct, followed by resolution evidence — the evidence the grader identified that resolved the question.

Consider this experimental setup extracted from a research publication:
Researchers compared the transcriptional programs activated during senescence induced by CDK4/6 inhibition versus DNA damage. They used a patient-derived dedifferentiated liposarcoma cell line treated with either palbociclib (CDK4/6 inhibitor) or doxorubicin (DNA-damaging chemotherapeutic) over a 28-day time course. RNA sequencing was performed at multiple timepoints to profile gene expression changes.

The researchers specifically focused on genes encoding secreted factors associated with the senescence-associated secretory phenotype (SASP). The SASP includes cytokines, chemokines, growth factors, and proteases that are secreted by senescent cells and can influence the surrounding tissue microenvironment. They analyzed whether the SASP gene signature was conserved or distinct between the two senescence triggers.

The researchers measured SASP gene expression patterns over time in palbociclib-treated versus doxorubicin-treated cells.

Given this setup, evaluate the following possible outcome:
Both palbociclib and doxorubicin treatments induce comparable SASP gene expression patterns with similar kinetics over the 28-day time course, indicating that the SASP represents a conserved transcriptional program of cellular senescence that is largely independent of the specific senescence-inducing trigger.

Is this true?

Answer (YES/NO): NO